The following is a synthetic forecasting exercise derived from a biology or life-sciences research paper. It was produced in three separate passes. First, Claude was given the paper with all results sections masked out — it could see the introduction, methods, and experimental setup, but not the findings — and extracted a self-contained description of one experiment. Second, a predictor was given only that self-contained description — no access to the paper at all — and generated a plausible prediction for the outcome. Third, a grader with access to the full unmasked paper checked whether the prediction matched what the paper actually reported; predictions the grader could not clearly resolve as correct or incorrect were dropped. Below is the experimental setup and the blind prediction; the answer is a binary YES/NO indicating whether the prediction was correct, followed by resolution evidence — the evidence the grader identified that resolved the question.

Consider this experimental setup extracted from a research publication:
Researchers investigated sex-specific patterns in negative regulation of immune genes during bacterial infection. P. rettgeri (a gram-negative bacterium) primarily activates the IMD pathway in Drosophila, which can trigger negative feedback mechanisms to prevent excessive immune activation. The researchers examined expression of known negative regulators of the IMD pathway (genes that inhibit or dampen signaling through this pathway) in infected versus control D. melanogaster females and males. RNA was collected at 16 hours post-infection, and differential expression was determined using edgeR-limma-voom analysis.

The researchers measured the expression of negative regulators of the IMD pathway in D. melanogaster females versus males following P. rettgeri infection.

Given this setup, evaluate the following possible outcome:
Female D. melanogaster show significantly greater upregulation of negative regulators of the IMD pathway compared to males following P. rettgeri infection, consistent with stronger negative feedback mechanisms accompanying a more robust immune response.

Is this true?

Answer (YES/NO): YES